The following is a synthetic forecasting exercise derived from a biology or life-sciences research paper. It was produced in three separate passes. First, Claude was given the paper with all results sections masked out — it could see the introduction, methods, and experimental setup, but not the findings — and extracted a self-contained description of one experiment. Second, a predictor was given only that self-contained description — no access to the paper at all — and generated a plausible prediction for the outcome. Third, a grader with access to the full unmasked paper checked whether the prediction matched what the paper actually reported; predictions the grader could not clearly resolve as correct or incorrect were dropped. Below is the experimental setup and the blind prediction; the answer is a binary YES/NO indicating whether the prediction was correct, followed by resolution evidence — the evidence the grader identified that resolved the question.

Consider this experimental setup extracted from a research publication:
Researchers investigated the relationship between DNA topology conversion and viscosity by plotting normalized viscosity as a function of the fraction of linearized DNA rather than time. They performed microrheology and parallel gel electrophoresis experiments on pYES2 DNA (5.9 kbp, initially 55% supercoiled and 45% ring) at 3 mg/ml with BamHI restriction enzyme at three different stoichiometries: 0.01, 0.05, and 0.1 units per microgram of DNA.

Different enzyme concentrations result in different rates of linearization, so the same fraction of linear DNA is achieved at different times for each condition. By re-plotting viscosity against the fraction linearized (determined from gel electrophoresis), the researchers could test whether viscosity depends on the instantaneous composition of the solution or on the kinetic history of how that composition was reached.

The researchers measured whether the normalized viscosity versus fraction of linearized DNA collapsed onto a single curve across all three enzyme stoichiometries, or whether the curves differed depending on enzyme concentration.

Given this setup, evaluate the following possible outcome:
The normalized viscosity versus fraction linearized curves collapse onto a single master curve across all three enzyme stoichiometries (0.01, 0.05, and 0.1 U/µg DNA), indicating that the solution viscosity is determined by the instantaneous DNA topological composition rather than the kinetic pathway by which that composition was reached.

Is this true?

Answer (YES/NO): YES